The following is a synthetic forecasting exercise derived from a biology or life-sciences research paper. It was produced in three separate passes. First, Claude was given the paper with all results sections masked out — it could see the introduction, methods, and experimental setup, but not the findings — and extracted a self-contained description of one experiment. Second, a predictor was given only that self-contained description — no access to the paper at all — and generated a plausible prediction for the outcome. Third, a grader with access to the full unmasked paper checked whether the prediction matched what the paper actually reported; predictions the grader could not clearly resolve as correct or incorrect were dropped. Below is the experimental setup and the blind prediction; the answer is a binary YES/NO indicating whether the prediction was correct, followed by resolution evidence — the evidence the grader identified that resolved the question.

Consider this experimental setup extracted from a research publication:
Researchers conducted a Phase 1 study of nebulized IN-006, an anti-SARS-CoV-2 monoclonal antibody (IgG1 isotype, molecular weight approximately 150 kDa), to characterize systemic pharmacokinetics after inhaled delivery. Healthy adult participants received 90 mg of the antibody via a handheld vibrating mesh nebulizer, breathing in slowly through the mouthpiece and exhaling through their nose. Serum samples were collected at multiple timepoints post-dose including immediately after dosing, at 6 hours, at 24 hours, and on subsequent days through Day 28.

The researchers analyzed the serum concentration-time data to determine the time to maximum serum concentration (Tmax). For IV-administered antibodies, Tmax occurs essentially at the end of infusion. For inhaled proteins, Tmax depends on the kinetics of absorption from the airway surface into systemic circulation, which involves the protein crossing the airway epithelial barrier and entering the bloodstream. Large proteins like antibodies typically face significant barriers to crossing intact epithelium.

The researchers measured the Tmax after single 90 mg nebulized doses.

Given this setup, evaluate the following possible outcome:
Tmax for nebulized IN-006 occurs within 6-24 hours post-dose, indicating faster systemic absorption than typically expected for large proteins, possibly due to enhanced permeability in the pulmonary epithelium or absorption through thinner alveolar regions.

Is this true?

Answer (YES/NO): NO